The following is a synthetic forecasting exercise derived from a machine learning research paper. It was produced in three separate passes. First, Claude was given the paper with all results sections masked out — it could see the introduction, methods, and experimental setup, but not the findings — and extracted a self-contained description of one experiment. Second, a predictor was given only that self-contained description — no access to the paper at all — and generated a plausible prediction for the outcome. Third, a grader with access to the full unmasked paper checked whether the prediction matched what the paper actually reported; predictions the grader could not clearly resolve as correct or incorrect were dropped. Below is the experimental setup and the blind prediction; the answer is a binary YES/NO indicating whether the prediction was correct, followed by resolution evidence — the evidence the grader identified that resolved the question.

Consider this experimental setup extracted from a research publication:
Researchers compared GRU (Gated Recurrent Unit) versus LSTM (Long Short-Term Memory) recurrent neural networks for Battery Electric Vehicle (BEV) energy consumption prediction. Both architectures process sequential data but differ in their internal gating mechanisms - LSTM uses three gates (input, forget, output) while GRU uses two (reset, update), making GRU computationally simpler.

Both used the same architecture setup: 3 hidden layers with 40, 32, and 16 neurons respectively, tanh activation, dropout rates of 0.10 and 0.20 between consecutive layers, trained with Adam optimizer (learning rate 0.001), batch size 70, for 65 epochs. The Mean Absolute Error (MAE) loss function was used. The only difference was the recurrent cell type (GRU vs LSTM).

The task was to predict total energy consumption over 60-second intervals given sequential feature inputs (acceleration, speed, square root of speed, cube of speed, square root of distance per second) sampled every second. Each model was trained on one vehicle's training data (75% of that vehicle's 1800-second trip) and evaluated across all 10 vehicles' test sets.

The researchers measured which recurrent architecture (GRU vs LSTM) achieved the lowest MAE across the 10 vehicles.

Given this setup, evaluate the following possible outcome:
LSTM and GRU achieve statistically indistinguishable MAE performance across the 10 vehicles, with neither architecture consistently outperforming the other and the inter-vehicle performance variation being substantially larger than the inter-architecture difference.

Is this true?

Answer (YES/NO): NO